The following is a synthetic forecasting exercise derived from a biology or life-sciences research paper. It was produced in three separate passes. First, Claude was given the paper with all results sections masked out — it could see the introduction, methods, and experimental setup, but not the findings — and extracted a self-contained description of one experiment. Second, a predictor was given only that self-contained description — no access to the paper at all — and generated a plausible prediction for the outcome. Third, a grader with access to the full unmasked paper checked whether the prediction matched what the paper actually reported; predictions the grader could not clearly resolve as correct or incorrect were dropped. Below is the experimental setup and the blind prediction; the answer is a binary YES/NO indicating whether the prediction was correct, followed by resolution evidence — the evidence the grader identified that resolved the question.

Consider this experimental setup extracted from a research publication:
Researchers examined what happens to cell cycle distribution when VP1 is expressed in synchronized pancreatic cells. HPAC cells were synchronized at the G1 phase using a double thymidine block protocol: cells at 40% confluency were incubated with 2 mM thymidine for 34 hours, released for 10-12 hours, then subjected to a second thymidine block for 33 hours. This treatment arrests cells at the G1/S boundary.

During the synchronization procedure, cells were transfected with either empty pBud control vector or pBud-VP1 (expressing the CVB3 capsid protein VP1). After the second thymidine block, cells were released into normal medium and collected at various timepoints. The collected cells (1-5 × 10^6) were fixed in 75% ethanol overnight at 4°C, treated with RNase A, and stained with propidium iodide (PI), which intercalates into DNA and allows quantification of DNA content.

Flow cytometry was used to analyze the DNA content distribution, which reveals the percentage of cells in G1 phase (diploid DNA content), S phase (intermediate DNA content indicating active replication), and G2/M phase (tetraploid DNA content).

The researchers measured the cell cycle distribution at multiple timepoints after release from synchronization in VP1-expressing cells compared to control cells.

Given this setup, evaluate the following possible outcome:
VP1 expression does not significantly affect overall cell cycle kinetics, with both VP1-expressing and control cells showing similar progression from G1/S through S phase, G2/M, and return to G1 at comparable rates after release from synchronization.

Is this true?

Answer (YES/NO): NO